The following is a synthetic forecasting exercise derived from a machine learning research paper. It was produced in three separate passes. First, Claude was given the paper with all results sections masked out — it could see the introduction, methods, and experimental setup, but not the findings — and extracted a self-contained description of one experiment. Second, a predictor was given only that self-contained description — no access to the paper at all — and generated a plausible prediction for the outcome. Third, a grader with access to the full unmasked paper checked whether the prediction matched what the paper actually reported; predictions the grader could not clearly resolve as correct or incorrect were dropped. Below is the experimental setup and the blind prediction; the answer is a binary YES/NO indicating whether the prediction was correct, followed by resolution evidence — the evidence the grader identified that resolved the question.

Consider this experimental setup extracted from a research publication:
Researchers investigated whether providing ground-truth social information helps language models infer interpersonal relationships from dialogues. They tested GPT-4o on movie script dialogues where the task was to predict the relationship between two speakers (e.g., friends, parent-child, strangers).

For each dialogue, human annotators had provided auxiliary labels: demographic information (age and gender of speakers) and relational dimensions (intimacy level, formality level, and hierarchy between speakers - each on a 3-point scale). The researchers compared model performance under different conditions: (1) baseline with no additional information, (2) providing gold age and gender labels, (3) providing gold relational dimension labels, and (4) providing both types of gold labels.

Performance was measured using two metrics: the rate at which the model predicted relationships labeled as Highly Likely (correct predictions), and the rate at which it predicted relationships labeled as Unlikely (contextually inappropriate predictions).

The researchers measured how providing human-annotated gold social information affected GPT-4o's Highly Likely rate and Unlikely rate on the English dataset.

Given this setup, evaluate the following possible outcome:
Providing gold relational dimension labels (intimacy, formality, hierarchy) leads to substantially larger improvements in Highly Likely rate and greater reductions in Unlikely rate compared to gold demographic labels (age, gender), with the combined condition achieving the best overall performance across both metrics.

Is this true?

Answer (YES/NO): NO